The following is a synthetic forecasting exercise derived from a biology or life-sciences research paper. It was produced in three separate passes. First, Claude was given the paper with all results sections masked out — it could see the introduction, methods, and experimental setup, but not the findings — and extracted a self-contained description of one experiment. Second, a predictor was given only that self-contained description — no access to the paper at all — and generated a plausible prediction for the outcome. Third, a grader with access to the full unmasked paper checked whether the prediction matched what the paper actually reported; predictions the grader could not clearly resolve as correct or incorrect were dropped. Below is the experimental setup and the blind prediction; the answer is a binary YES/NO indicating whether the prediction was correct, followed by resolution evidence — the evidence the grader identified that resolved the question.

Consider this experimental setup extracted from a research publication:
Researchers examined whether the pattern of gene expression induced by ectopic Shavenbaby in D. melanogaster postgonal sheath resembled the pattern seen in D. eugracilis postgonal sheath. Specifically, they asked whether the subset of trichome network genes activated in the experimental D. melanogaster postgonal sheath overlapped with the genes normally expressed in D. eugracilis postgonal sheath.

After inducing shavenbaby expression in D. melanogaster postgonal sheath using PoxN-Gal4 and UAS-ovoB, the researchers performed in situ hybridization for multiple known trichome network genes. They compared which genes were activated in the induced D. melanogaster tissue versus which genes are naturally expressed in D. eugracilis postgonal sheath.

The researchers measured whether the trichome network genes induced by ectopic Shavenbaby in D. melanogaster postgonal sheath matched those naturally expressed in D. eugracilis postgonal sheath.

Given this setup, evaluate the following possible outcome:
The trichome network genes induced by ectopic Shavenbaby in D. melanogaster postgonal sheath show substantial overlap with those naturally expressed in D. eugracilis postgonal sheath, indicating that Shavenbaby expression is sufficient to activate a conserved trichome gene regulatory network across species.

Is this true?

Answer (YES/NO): YES